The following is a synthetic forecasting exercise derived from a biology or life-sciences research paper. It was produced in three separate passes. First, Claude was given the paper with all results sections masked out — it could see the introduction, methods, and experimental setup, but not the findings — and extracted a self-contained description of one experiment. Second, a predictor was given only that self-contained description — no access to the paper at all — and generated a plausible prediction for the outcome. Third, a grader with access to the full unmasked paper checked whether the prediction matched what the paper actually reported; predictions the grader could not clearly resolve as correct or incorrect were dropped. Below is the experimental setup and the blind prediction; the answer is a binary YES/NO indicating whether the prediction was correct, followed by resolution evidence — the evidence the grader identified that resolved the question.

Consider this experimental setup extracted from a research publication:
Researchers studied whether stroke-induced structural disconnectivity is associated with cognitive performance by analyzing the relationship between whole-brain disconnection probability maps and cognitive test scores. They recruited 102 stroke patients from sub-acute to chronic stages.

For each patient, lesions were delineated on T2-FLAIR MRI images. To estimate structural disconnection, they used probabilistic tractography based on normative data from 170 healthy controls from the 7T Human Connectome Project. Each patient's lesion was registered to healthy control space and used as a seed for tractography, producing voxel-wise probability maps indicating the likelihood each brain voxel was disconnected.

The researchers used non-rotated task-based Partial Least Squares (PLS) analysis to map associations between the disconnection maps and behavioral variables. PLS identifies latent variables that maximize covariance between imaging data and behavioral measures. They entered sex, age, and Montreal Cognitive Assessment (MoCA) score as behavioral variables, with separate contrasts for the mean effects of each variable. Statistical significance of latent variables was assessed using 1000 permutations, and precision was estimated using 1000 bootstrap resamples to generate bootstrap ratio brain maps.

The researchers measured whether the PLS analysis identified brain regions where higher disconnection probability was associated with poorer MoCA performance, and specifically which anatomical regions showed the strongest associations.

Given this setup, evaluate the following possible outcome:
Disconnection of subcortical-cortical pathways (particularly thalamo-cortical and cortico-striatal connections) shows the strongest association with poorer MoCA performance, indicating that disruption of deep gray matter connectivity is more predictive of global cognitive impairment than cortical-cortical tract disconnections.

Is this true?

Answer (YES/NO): NO